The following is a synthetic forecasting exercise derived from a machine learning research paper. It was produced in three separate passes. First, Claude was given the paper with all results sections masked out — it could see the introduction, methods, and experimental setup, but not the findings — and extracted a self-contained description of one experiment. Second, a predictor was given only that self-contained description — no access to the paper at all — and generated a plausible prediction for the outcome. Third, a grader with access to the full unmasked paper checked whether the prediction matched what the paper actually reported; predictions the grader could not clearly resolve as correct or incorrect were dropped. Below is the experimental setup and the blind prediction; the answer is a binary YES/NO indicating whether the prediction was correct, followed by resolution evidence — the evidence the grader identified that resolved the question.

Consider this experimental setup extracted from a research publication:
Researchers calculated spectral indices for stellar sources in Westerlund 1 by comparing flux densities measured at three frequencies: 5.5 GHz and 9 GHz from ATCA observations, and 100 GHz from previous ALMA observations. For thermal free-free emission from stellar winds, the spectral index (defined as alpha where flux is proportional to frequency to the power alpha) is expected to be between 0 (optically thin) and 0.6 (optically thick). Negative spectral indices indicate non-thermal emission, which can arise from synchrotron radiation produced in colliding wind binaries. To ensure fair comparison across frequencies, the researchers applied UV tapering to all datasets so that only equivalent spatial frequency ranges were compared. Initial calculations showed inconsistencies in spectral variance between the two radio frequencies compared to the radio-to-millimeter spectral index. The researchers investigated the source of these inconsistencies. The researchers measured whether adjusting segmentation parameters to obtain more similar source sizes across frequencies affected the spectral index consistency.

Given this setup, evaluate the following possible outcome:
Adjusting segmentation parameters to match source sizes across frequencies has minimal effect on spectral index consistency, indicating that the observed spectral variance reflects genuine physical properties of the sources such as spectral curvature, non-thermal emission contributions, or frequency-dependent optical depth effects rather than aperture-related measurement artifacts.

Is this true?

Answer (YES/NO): NO